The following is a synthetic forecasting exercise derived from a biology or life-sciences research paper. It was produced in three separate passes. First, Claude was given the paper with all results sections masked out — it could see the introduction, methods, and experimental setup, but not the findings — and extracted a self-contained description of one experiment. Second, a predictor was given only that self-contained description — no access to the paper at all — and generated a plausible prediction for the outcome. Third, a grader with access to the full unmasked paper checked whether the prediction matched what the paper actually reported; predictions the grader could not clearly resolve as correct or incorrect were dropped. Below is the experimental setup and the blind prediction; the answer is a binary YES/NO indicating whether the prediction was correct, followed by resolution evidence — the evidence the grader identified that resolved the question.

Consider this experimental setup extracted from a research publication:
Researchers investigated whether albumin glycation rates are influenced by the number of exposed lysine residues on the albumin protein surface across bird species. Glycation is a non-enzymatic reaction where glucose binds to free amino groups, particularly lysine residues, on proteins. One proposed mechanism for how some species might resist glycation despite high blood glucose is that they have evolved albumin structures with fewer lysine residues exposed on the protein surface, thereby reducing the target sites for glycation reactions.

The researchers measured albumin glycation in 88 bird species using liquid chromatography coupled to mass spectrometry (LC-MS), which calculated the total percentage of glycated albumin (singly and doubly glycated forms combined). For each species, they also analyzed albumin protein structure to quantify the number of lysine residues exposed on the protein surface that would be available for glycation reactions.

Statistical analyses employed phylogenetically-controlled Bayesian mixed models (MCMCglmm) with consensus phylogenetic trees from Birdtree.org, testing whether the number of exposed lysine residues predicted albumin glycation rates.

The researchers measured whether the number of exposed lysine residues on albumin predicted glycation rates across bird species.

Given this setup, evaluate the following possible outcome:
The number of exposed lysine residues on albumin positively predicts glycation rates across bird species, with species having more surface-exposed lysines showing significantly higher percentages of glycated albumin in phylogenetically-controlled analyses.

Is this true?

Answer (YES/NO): NO